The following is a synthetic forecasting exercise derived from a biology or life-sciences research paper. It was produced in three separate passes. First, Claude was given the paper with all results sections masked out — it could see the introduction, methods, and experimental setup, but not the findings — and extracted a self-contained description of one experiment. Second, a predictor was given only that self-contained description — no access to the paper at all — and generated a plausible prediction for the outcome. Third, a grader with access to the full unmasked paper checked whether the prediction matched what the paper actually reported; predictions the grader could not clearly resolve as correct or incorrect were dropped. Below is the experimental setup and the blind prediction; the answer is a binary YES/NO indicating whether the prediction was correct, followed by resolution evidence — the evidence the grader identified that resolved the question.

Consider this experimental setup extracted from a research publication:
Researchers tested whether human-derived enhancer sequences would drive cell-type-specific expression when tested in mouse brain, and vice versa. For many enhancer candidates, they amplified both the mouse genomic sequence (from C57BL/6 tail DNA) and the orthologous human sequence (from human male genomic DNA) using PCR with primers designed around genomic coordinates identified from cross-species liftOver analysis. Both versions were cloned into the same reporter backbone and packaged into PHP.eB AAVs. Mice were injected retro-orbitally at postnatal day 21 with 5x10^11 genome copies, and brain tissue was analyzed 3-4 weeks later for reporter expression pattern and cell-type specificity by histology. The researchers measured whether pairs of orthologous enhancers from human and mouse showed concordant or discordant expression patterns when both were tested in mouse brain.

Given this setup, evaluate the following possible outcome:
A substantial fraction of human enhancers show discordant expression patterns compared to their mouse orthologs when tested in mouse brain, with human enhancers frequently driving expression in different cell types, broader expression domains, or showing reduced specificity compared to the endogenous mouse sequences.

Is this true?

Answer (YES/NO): NO